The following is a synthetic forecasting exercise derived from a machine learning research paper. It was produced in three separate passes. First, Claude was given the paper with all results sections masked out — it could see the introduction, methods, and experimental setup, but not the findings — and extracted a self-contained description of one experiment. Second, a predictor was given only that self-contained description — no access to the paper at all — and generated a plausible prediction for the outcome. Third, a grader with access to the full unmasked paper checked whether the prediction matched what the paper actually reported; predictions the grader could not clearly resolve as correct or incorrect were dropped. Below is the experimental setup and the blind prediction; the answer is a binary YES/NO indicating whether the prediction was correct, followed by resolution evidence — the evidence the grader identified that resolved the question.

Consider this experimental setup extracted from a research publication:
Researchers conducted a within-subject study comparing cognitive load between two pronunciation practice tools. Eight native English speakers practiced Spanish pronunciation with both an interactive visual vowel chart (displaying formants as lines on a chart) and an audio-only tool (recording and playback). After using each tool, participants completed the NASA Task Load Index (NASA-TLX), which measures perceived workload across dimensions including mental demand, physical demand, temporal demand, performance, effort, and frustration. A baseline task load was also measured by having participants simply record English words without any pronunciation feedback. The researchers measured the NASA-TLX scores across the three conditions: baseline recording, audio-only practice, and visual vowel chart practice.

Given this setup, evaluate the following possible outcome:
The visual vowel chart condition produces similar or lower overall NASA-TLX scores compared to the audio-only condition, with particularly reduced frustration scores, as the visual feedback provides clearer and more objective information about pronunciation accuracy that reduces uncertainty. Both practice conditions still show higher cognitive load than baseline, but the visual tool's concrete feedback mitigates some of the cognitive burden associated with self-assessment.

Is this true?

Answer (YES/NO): NO